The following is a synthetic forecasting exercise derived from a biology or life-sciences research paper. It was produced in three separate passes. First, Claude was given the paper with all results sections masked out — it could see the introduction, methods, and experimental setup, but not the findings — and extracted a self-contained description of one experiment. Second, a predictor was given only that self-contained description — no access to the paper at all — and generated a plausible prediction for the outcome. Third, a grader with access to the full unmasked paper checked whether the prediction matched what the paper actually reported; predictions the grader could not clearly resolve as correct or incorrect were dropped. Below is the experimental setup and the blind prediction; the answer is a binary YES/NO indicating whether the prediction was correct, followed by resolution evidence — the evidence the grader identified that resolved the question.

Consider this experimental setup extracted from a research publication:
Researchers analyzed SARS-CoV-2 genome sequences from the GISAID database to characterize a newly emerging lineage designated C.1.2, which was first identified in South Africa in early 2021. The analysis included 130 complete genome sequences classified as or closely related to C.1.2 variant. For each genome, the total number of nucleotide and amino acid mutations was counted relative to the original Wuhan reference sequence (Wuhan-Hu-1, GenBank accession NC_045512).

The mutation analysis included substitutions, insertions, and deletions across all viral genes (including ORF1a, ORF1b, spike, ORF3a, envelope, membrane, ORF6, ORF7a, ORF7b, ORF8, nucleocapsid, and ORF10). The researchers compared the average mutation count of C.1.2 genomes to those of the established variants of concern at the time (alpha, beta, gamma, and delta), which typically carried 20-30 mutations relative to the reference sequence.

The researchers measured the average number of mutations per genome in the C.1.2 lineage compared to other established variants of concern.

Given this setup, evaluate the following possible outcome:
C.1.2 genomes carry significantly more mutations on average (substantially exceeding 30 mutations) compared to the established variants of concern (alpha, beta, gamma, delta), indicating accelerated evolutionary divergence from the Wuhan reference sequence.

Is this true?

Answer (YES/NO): YES